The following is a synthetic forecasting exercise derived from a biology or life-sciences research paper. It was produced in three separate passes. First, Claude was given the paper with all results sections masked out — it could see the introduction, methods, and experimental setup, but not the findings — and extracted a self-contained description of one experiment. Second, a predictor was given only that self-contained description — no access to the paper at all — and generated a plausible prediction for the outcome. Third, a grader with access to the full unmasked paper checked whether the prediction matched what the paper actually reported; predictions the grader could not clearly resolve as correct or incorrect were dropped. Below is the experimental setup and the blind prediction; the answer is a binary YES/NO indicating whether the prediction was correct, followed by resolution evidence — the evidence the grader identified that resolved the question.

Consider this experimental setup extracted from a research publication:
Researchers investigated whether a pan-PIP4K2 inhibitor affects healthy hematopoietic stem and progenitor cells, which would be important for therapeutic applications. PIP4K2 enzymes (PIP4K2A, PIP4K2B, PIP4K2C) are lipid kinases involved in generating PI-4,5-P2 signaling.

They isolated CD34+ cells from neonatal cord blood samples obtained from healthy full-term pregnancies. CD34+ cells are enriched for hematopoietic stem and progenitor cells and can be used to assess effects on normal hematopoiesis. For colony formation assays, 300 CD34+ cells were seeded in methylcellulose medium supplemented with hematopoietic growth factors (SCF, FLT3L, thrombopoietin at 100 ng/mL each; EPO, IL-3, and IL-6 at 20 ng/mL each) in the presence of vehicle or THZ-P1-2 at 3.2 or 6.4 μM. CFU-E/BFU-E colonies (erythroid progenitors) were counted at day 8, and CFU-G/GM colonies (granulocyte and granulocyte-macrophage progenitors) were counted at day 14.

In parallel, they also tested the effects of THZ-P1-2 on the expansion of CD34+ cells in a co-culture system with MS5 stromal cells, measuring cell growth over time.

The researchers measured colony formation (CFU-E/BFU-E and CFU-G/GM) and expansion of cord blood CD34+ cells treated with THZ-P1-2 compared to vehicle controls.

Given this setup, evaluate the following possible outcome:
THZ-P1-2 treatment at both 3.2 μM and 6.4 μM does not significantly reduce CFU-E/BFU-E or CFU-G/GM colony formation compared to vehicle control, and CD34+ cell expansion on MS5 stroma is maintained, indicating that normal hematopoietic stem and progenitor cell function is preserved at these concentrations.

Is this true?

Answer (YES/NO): NO